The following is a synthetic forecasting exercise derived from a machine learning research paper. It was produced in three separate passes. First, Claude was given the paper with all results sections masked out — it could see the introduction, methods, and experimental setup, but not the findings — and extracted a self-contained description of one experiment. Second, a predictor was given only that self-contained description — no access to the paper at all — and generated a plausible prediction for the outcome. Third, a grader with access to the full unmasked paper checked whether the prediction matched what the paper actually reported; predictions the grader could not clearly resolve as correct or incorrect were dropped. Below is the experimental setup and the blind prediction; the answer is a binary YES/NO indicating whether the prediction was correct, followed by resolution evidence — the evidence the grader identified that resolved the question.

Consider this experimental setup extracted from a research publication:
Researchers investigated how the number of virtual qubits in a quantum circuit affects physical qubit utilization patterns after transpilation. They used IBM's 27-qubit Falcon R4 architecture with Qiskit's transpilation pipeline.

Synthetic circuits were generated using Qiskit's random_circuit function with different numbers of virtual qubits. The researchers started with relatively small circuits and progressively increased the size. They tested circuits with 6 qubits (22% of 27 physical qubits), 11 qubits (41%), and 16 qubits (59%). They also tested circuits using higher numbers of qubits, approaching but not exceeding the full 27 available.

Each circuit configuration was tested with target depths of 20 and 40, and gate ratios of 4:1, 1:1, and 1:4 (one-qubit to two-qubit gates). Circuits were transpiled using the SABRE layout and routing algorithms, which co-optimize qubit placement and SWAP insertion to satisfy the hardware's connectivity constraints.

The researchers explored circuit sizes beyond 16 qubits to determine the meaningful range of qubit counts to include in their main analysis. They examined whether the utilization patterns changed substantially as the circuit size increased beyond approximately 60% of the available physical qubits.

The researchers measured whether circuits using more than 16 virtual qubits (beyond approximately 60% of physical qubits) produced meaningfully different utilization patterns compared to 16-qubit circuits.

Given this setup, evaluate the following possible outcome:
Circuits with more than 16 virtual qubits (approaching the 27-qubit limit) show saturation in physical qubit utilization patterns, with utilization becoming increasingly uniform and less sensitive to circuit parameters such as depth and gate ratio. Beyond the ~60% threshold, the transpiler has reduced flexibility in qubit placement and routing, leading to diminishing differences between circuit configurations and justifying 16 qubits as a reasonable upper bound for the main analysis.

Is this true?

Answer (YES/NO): NO